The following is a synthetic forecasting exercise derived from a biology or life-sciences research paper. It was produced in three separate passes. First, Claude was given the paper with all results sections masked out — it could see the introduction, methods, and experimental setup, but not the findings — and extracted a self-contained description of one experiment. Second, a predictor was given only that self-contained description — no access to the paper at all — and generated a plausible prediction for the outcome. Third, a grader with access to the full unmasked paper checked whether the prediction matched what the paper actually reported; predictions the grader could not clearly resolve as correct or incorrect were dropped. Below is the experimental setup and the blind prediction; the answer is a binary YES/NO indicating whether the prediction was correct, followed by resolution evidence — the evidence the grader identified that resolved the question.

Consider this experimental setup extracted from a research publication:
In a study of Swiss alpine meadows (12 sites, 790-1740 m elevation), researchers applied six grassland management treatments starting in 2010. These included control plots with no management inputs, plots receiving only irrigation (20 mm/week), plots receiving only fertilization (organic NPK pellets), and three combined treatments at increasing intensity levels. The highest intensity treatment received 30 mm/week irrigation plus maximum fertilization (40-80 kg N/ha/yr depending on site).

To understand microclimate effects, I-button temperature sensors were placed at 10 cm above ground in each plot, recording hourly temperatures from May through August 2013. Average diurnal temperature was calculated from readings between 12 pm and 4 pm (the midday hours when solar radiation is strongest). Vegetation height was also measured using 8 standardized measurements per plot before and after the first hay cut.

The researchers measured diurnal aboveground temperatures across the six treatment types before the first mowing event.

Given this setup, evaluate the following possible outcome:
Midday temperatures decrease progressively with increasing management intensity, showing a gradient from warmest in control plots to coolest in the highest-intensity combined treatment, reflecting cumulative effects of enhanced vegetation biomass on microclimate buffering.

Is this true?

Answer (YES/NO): NO